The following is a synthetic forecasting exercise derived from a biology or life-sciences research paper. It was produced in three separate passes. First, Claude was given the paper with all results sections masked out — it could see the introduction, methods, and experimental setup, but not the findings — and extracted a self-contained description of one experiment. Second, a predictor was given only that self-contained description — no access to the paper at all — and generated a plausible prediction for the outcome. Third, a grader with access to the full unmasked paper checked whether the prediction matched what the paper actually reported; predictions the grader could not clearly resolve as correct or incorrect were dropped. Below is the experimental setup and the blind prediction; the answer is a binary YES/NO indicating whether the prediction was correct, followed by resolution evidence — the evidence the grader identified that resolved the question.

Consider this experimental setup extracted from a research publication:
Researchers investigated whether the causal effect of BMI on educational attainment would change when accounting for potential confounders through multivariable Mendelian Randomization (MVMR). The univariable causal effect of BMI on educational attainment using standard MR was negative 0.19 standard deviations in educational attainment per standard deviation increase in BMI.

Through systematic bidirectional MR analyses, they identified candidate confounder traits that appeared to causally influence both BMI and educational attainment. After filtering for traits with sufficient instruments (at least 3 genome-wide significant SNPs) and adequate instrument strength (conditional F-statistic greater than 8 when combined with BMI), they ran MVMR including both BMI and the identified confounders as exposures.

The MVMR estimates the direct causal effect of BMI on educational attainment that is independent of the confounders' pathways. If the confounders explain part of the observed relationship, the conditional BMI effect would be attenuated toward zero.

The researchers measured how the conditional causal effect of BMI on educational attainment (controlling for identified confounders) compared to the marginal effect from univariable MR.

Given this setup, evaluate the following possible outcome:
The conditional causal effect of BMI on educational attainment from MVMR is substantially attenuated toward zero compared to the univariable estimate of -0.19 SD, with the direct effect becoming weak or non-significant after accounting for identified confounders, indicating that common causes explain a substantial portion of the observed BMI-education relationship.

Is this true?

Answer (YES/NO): YES